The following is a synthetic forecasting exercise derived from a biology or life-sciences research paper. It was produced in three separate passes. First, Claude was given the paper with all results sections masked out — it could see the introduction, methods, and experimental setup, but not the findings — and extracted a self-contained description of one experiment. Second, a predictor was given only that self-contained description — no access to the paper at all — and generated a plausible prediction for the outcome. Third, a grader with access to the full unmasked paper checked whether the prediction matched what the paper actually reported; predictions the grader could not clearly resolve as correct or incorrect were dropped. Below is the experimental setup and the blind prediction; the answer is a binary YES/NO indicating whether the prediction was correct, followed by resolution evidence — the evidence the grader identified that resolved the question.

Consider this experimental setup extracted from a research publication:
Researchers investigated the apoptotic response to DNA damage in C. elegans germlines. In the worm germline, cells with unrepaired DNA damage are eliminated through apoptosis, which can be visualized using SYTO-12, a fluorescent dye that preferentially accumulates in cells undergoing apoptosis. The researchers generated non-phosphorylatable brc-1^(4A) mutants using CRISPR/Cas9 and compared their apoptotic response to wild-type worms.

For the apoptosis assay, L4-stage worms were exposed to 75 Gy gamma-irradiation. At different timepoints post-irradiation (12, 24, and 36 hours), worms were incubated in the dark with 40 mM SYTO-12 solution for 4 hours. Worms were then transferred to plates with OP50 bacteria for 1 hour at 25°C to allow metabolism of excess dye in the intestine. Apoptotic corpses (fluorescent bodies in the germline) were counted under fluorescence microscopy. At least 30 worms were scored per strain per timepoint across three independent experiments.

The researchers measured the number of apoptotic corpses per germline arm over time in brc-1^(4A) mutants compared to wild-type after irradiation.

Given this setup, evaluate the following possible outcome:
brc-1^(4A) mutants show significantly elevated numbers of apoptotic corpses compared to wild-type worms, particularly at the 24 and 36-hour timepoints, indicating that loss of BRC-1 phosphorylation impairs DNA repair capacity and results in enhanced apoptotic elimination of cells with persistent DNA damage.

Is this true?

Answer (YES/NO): YES